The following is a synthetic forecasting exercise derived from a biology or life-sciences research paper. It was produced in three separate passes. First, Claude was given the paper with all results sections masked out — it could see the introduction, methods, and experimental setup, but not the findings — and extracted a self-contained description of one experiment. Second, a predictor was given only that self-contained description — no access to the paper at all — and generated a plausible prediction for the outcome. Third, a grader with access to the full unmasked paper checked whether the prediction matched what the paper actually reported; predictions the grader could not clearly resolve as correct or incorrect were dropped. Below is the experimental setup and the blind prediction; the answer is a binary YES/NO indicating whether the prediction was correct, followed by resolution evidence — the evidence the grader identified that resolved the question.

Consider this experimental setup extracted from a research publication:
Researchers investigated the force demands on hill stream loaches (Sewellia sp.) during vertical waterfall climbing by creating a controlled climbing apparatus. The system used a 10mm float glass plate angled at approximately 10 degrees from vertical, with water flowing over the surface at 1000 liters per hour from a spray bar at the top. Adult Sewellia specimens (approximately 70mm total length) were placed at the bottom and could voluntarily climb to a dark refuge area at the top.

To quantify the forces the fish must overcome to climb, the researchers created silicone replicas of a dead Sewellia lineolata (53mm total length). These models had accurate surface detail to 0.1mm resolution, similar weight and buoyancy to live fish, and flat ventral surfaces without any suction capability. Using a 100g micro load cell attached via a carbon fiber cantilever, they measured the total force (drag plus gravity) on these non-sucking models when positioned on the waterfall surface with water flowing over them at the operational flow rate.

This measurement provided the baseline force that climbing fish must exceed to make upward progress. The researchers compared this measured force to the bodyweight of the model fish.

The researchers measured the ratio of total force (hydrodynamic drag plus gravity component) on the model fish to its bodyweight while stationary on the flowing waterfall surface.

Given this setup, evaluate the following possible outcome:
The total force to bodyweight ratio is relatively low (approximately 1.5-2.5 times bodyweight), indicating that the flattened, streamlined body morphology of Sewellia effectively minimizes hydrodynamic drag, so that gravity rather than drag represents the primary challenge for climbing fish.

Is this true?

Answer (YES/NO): NO